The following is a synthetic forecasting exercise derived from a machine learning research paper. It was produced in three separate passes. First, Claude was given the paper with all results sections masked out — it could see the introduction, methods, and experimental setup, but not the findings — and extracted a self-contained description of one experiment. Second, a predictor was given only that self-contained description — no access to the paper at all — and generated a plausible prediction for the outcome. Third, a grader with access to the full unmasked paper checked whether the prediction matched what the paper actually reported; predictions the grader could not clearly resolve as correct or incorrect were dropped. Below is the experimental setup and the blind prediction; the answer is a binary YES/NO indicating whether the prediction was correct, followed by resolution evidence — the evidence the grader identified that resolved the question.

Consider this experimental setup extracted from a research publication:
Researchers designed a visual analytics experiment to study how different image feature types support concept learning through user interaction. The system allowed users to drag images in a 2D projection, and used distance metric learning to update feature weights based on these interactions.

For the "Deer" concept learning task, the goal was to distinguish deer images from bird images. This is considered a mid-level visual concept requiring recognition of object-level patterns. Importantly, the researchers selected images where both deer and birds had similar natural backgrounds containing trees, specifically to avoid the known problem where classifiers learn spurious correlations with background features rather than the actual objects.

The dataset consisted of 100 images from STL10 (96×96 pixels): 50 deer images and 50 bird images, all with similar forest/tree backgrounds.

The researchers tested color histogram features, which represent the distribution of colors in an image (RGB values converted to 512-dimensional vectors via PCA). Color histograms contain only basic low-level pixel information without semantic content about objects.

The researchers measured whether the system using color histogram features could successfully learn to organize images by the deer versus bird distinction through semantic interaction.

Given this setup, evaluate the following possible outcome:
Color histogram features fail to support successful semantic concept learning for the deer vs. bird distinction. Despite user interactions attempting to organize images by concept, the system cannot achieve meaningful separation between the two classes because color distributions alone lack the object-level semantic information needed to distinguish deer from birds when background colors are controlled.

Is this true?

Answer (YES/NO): YES